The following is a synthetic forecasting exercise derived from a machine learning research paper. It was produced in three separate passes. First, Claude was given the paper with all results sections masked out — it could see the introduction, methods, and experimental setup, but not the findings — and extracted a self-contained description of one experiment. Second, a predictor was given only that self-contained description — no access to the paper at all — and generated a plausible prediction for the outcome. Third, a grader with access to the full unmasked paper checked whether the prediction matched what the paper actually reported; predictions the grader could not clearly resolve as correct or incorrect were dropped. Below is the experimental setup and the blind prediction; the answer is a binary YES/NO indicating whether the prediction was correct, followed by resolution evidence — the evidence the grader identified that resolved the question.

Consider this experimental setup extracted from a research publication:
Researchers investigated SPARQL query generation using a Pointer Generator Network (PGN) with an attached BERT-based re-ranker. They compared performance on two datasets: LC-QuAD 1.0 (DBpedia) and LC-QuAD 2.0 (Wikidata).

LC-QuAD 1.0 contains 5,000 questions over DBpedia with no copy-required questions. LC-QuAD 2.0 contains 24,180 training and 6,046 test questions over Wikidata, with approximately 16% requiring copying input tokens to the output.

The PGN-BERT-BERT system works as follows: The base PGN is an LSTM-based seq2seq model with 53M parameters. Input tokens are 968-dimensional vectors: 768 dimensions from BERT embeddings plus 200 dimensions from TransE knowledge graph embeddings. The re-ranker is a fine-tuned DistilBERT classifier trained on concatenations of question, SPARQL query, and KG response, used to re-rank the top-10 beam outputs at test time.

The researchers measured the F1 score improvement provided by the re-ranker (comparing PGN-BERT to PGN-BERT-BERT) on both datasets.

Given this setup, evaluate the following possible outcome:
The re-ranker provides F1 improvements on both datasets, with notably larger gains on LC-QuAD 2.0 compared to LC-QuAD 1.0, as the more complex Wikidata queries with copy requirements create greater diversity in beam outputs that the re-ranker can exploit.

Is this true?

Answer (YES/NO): NO